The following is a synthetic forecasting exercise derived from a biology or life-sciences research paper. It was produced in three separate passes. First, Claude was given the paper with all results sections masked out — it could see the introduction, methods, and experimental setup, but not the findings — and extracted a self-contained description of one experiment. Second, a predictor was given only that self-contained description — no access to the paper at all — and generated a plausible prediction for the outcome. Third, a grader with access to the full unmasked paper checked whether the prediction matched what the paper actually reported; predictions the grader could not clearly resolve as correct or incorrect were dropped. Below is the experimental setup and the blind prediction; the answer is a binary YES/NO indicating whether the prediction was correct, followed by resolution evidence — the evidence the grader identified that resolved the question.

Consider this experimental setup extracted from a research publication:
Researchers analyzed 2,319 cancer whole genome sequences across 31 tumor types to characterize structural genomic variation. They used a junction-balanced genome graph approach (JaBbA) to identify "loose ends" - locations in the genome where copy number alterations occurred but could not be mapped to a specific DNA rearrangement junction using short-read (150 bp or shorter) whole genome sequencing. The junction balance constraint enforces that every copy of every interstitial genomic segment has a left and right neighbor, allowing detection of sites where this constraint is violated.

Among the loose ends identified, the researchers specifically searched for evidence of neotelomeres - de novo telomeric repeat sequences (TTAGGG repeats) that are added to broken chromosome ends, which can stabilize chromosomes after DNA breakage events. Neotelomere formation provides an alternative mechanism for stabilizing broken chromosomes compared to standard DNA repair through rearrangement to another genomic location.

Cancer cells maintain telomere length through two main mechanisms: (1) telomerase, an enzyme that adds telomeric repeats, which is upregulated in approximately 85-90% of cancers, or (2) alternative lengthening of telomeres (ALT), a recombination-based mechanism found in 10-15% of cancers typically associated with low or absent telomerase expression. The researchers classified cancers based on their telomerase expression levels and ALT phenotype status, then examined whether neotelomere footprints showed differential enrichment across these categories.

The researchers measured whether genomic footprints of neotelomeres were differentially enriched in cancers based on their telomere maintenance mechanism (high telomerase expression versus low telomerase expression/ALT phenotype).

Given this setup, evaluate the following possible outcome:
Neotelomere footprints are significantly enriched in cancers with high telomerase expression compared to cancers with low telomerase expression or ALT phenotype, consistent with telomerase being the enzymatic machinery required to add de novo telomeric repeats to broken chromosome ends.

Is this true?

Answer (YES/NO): NO